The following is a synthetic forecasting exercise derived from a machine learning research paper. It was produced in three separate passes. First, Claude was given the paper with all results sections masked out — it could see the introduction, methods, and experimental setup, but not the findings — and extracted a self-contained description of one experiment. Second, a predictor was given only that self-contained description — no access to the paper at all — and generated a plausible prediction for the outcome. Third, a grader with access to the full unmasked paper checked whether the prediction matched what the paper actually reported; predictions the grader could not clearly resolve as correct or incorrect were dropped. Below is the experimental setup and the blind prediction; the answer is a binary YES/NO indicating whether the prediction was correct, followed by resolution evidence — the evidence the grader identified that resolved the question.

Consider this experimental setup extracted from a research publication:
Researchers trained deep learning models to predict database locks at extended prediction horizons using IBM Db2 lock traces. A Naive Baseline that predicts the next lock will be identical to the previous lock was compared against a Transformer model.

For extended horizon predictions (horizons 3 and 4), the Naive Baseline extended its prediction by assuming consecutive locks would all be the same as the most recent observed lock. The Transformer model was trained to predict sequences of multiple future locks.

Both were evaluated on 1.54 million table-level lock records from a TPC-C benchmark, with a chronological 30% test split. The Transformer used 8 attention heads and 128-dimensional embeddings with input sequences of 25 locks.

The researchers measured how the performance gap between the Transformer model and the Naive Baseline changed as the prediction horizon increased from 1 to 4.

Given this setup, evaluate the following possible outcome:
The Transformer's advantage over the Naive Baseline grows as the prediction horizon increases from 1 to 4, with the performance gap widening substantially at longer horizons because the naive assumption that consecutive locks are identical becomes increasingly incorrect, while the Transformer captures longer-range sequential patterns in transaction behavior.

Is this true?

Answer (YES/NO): YES